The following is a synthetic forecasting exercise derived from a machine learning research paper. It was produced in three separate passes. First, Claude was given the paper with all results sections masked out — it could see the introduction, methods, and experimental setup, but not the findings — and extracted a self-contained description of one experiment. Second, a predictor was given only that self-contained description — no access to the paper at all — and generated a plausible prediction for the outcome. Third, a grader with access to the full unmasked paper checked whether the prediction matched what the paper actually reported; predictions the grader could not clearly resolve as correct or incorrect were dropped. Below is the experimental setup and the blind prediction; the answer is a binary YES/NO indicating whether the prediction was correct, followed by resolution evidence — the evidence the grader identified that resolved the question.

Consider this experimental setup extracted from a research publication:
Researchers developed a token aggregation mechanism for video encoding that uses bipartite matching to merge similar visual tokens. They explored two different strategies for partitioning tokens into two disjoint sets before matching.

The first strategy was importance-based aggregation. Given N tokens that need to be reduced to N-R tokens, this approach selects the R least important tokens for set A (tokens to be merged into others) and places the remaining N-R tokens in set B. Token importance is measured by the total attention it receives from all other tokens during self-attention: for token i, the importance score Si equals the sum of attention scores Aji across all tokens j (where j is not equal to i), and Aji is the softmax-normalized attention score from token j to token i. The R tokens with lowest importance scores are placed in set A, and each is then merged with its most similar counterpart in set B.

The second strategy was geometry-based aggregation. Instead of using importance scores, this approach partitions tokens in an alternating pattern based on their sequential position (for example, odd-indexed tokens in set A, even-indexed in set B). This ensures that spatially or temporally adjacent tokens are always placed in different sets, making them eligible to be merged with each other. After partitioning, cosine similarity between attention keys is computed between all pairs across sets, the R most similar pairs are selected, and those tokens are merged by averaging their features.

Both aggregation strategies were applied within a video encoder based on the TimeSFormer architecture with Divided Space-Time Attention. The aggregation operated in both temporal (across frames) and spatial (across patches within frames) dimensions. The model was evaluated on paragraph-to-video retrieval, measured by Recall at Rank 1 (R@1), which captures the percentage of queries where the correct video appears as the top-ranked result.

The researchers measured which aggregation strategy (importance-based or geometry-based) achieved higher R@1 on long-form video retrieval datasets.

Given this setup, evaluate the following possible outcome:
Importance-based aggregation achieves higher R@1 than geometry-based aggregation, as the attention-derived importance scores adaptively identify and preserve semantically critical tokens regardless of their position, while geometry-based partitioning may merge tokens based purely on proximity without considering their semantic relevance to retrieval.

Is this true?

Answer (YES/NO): NO